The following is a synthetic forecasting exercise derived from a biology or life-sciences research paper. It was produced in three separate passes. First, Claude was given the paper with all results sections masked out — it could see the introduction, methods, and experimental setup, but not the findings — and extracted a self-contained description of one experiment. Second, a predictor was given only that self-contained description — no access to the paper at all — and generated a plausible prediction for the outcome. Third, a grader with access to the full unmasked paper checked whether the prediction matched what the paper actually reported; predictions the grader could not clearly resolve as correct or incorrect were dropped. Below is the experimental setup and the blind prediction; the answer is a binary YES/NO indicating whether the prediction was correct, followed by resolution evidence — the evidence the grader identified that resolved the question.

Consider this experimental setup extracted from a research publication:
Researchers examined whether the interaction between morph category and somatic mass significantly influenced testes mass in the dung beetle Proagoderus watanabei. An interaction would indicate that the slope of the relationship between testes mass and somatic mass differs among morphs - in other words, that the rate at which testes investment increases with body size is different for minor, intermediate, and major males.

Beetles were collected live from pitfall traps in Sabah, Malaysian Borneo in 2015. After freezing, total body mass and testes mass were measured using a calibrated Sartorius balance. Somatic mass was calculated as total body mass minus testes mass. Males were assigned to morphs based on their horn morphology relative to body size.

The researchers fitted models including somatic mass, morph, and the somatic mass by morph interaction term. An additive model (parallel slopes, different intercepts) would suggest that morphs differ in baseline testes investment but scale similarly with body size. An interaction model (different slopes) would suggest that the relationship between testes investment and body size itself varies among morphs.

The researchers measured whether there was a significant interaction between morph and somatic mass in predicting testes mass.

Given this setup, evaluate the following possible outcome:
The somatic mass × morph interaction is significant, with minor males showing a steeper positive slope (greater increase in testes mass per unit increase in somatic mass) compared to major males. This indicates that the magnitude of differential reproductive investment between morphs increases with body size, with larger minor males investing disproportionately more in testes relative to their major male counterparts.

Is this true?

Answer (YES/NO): NO